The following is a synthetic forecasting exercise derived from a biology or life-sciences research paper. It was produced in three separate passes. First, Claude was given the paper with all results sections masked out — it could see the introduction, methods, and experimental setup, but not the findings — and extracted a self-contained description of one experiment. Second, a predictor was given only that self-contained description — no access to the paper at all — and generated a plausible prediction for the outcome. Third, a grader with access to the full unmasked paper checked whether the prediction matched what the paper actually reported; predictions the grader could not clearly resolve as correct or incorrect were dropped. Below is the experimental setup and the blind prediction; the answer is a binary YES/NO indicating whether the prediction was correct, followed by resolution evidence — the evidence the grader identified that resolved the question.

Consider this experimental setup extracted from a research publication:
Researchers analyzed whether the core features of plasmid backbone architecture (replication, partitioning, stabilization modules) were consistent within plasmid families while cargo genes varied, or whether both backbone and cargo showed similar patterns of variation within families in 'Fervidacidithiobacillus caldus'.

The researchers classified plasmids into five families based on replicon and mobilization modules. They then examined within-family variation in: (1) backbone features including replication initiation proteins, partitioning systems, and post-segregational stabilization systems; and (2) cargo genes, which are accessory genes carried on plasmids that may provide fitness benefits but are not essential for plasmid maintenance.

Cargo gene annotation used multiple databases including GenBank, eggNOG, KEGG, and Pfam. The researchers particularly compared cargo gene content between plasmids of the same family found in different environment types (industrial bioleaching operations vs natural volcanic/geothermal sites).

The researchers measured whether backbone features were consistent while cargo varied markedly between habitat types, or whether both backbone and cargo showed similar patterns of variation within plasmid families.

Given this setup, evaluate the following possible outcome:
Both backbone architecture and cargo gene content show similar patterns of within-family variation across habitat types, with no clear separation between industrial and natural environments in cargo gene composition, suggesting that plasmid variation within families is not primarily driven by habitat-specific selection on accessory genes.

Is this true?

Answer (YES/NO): NO